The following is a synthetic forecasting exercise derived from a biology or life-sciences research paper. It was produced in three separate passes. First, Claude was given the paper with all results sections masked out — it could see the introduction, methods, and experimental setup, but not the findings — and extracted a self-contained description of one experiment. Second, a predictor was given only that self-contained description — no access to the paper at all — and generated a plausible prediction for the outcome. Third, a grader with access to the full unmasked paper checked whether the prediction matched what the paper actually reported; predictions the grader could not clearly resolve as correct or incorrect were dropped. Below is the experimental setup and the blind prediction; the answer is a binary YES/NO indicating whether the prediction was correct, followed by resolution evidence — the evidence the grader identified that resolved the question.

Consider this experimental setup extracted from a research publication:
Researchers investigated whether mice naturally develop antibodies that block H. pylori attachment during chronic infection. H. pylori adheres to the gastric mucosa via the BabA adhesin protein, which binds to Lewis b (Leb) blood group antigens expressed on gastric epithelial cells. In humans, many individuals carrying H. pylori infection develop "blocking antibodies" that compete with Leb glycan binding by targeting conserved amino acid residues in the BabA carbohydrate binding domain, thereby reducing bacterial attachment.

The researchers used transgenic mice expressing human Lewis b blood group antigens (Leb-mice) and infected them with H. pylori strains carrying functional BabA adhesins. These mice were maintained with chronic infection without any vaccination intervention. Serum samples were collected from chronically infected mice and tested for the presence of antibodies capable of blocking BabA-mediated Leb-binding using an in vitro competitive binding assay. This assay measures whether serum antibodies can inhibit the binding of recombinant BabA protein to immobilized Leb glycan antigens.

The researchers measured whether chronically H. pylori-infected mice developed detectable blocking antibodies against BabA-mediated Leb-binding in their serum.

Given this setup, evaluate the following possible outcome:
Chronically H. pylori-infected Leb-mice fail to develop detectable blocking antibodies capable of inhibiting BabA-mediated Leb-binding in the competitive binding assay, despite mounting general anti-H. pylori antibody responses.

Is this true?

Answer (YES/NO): YES